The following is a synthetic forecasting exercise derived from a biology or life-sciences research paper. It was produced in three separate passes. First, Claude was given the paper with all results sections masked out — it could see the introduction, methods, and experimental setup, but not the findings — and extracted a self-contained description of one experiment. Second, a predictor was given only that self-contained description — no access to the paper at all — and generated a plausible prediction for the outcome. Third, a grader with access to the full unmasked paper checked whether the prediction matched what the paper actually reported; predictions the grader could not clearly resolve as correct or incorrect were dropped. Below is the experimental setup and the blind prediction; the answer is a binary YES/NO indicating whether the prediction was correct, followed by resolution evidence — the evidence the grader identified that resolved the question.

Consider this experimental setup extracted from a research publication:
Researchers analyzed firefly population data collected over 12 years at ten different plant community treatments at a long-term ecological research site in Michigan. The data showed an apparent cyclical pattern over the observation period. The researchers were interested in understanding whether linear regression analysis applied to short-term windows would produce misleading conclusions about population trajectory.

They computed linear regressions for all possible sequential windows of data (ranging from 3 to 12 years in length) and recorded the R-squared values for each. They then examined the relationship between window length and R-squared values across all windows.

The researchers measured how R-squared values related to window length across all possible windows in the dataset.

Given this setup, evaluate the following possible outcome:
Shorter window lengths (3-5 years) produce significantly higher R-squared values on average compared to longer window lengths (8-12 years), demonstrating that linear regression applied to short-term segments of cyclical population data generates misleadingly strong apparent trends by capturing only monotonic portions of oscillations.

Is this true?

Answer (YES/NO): YES